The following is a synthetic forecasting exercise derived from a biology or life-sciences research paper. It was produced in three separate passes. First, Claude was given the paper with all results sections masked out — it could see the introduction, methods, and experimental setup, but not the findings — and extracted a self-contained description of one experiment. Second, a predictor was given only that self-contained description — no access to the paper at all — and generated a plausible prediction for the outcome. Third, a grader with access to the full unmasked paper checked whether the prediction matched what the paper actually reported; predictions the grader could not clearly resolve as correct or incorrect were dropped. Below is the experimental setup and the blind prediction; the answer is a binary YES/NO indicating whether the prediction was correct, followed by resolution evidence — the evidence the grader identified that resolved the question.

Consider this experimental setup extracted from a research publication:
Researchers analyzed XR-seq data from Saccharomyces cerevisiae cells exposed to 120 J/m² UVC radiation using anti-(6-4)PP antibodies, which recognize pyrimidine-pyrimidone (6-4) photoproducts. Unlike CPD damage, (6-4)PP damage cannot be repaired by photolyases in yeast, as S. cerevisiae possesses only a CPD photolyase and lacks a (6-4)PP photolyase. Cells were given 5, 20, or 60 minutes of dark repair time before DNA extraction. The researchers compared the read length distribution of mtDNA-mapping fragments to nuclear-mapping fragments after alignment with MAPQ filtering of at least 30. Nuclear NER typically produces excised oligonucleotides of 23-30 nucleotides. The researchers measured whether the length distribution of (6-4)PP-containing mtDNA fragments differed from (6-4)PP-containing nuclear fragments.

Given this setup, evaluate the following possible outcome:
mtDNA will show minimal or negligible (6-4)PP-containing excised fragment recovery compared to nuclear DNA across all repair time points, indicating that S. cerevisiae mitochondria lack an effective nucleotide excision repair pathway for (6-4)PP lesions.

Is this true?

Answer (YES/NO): NO